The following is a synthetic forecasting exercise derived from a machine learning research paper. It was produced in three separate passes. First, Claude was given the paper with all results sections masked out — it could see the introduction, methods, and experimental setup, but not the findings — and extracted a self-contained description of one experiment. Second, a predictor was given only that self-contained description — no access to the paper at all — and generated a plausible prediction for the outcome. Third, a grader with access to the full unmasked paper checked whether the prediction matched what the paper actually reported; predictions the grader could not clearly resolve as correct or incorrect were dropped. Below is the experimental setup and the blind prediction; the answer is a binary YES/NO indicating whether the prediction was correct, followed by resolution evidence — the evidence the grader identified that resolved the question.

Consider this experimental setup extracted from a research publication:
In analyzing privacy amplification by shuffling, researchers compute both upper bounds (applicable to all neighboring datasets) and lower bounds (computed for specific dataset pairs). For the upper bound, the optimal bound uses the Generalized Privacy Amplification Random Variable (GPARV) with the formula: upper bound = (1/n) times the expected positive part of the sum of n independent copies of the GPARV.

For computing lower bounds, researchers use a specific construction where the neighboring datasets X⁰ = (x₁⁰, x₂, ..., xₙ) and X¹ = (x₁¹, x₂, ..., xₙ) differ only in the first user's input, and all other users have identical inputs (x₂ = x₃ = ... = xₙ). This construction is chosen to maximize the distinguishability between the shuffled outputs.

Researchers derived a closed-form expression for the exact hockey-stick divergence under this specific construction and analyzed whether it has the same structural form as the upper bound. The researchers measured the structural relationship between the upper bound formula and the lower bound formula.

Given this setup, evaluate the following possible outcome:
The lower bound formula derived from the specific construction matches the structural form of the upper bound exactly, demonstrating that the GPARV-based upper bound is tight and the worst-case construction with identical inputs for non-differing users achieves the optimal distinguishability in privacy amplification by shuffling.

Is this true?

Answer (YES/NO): NO